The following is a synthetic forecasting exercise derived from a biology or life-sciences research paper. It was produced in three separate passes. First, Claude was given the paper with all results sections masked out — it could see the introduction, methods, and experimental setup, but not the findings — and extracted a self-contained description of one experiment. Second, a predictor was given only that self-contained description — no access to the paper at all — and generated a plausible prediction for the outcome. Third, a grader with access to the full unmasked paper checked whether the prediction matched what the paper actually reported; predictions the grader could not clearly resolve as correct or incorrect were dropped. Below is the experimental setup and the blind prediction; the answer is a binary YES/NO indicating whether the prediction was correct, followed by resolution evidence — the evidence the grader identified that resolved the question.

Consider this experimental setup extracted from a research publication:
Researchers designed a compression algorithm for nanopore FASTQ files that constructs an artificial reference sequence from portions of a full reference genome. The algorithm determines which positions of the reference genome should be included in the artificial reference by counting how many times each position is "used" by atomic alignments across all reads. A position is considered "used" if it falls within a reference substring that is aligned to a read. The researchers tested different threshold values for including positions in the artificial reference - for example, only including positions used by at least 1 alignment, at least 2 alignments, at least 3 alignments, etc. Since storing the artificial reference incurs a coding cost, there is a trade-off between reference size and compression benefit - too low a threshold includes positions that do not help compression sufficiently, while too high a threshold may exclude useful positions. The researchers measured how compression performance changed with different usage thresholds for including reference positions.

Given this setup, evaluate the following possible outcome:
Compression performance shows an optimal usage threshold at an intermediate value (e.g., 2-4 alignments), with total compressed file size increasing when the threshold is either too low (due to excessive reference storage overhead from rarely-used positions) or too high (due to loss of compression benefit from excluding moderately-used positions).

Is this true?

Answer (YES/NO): NO